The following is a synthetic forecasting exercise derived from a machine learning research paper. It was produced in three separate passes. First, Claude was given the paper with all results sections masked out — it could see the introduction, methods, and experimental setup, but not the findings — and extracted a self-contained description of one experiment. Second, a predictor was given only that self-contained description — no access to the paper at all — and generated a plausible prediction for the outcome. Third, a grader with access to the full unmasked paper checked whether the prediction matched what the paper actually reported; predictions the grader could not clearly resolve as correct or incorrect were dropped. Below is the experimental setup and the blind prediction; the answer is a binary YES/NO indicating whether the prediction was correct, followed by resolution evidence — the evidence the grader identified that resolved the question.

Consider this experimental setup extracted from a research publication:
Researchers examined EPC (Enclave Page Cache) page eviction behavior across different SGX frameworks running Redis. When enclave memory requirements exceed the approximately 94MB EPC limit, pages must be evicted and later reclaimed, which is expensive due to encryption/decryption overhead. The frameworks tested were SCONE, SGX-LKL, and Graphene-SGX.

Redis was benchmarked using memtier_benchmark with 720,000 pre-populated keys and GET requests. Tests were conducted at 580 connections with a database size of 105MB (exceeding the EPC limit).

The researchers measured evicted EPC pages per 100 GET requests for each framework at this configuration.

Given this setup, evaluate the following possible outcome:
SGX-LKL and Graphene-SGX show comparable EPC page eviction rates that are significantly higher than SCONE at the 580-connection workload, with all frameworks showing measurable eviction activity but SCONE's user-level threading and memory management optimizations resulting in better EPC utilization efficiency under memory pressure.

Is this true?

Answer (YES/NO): NO